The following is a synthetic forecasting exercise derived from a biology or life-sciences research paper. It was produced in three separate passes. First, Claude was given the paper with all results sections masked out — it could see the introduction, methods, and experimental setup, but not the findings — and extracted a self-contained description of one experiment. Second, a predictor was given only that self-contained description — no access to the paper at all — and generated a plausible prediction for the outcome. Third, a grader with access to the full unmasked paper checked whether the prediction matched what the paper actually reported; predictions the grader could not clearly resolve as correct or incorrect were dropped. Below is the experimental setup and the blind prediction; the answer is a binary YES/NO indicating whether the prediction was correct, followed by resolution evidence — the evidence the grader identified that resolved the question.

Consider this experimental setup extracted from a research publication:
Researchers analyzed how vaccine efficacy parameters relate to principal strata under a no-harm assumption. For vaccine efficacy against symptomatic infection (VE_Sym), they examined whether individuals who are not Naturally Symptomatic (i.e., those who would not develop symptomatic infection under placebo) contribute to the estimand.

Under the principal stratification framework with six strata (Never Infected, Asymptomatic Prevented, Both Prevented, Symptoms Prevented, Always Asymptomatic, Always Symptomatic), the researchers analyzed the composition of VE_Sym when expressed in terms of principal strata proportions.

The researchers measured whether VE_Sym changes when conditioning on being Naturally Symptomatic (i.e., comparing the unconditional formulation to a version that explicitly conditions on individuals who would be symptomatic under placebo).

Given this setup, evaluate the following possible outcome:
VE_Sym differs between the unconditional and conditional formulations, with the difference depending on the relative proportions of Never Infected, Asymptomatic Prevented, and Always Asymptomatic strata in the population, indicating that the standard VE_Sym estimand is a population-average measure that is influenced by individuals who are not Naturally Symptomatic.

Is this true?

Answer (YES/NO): NO